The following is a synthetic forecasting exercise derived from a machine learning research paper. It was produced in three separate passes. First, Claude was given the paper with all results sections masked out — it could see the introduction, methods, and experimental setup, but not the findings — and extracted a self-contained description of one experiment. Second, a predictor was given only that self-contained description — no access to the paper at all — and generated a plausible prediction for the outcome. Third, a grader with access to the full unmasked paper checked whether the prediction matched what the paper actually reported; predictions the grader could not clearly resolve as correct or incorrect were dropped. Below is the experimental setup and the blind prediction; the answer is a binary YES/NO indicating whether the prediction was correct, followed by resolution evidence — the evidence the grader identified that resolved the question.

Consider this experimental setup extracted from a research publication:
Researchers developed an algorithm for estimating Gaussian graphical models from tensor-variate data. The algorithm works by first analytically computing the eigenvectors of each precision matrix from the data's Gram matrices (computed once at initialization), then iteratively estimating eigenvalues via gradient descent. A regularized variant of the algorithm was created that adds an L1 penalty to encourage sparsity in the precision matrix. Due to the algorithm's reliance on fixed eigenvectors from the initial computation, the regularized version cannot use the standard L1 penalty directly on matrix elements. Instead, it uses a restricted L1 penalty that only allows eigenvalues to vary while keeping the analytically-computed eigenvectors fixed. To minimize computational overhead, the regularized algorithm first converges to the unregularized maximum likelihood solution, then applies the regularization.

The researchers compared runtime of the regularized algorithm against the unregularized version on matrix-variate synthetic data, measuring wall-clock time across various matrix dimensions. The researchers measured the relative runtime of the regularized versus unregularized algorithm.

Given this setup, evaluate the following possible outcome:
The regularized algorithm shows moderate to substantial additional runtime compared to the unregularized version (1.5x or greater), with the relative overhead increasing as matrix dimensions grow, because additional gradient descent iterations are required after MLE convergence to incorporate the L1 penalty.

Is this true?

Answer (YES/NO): NO